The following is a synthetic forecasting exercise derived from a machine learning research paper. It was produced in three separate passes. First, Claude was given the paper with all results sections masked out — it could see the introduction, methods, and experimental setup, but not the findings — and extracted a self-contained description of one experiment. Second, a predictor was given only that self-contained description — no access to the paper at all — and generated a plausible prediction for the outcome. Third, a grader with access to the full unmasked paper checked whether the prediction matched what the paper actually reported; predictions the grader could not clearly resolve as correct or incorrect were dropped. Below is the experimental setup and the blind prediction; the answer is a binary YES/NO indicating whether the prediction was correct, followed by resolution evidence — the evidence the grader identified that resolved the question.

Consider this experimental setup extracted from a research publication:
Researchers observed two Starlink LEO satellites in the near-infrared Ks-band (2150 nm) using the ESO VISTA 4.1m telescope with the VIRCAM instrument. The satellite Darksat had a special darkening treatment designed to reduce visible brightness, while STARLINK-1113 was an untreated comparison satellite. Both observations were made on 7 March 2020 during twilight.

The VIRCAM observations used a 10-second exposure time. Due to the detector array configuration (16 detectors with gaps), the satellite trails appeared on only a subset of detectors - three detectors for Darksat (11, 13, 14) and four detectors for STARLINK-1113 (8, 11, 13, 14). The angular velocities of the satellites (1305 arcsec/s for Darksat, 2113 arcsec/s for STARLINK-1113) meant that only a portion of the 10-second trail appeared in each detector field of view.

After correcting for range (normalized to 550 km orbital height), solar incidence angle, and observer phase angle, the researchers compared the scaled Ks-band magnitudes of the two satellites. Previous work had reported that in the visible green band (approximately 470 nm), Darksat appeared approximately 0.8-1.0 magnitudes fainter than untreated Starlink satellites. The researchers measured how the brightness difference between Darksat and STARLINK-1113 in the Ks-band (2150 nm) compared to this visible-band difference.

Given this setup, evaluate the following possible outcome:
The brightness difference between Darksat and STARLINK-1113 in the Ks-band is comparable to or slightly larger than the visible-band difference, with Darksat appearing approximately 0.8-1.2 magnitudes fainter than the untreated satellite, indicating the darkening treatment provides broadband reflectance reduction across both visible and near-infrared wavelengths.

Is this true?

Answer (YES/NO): NO